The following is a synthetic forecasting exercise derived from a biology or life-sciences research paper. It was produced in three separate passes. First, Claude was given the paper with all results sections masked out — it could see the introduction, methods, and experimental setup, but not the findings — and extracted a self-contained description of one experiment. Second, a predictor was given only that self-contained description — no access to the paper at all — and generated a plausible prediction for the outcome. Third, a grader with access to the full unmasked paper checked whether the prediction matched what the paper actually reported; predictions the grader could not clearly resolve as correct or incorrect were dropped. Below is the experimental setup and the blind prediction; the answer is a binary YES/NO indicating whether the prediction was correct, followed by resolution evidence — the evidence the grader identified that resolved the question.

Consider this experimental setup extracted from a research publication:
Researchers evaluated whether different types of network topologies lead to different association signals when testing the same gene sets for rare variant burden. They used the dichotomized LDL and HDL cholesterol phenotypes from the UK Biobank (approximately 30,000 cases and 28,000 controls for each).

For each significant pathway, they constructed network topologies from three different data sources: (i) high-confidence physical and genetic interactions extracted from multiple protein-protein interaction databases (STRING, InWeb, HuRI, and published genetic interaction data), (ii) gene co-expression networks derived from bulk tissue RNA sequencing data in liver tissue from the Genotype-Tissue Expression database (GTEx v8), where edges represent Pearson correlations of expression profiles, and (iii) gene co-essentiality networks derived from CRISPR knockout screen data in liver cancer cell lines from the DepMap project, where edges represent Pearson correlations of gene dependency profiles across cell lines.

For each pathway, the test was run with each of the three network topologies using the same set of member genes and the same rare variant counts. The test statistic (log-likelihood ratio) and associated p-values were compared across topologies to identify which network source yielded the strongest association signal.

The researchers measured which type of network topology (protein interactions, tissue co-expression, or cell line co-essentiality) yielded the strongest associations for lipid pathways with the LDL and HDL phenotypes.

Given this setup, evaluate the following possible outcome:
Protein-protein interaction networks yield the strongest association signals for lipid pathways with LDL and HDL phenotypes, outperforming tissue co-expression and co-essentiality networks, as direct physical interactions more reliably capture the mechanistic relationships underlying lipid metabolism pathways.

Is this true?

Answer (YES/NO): NO